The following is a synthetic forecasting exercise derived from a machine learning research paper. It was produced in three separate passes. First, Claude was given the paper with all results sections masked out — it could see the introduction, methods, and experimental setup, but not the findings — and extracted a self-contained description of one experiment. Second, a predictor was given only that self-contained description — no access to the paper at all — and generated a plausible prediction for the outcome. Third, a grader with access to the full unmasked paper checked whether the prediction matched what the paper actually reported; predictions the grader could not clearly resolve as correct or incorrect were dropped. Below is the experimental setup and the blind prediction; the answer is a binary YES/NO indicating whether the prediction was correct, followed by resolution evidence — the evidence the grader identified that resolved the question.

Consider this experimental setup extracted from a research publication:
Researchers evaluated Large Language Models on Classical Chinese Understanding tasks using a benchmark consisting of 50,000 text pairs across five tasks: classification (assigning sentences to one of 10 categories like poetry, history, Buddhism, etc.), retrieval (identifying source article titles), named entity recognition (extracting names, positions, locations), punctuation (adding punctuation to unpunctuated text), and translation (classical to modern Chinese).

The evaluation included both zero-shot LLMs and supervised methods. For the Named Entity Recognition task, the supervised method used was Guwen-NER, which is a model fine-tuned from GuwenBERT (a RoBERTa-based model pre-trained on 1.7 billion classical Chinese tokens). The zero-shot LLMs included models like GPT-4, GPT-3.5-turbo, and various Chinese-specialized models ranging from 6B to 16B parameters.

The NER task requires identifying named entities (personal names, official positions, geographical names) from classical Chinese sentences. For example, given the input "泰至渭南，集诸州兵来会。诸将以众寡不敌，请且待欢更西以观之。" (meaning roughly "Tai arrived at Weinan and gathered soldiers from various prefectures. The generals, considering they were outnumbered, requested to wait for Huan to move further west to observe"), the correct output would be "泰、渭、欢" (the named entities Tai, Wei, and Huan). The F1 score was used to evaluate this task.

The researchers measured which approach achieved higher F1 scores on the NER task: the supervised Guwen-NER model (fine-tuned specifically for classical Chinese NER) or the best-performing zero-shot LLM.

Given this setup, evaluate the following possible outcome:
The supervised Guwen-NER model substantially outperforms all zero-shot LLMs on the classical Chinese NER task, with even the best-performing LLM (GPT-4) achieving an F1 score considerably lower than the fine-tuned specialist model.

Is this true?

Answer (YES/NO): NO